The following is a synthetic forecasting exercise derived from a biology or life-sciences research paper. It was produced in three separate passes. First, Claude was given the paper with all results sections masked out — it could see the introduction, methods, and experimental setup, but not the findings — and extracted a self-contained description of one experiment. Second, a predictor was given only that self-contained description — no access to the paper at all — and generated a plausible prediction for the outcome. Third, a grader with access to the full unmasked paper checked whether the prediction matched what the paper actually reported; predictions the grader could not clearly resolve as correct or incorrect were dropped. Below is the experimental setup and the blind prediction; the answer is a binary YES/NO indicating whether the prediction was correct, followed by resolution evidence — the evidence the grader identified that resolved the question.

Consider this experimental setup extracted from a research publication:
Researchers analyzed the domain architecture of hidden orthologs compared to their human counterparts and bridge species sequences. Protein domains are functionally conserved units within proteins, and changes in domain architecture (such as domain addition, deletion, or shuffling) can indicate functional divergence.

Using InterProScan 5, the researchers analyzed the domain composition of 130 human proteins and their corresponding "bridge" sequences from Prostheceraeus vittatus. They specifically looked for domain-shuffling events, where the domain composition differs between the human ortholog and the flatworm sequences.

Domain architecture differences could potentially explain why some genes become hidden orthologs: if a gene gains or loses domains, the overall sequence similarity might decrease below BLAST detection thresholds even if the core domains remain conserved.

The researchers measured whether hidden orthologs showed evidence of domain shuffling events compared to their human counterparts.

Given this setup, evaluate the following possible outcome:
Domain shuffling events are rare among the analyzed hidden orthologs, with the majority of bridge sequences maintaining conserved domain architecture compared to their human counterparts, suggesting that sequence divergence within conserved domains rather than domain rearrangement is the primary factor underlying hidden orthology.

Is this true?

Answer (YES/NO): YES